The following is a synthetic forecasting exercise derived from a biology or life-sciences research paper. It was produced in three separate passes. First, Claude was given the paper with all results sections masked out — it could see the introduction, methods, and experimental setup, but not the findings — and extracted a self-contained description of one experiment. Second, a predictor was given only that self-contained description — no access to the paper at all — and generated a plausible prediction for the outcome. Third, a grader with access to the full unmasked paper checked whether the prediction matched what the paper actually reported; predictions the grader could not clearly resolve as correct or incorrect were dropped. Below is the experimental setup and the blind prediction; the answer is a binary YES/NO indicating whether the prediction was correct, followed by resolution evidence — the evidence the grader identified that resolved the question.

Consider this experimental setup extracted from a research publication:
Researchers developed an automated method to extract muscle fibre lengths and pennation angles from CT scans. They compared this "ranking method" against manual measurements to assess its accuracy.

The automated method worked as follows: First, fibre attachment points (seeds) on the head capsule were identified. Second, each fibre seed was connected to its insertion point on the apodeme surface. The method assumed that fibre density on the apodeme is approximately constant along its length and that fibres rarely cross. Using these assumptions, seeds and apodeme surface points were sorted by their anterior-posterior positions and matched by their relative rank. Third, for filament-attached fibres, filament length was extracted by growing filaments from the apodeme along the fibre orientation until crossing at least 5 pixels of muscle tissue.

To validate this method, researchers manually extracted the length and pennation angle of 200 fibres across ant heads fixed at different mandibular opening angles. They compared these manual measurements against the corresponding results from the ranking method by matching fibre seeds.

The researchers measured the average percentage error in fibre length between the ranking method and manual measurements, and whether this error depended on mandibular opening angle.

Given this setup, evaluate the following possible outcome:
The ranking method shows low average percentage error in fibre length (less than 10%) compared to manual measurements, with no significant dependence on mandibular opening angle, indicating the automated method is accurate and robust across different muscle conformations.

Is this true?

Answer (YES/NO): YES